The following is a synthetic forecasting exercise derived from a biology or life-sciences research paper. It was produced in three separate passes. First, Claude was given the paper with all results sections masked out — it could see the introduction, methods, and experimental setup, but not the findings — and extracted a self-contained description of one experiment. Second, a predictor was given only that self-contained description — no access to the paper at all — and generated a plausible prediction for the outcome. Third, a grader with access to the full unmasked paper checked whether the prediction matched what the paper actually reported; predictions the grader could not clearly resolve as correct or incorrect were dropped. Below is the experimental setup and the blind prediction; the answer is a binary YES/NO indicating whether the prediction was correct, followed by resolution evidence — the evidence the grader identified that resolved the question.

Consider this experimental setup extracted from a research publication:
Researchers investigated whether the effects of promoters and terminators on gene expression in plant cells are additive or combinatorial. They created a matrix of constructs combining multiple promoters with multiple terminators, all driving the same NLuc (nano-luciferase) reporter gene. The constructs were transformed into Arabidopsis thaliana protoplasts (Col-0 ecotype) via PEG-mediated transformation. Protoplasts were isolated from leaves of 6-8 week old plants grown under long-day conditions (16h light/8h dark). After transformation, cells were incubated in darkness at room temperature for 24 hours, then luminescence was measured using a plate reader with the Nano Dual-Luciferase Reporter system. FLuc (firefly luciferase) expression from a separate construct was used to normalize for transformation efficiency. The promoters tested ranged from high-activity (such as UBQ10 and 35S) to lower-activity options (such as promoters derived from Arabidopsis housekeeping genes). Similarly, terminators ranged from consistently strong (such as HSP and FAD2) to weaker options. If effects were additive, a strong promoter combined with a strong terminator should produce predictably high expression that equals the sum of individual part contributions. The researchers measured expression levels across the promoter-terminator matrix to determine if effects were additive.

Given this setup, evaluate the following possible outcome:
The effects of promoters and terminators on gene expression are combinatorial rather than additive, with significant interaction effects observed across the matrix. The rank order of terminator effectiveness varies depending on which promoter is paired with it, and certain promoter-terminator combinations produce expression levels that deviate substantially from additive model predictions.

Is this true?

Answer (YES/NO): YES